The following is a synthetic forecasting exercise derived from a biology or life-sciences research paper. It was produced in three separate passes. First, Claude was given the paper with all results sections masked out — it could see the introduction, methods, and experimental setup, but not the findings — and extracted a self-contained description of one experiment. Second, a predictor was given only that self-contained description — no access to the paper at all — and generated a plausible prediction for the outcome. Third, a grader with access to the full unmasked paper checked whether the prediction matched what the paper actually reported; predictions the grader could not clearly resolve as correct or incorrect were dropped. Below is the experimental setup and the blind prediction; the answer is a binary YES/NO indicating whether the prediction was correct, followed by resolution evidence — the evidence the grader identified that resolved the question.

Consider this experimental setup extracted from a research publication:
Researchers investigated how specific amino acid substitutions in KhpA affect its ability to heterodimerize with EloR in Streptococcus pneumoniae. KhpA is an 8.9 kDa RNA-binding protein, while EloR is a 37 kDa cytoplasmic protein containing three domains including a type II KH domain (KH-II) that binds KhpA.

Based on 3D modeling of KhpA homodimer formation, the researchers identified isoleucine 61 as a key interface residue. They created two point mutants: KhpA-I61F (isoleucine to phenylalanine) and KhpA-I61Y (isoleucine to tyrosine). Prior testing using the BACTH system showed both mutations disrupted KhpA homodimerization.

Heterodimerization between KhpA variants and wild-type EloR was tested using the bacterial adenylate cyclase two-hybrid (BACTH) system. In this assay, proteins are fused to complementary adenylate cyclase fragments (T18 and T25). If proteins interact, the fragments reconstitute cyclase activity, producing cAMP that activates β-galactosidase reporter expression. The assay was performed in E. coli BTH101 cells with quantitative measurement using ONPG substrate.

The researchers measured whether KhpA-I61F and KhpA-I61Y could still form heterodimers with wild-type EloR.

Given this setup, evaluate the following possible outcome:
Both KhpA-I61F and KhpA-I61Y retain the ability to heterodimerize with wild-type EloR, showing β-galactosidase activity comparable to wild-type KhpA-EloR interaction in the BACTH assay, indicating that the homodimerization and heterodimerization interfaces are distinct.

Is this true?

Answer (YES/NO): NO